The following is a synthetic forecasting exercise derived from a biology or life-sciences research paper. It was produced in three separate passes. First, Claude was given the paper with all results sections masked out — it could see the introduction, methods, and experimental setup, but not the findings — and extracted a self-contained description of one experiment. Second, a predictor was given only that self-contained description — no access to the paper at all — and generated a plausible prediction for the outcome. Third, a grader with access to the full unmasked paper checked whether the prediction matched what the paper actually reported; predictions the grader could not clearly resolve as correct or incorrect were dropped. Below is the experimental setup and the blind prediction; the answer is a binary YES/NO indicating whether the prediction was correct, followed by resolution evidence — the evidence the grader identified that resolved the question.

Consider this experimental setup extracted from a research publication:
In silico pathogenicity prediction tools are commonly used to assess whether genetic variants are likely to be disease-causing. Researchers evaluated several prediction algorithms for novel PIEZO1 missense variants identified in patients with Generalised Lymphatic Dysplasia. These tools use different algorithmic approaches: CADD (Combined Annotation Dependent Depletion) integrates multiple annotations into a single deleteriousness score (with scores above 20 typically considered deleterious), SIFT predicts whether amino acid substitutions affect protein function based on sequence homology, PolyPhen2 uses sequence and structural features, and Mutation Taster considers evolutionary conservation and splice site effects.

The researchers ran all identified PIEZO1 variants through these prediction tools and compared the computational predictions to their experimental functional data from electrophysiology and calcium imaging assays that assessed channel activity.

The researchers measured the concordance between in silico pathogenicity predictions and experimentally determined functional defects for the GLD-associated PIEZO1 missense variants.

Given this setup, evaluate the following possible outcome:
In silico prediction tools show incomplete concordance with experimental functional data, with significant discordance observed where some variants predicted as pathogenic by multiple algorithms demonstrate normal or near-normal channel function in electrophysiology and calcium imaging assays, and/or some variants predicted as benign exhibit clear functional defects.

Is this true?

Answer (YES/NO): NO